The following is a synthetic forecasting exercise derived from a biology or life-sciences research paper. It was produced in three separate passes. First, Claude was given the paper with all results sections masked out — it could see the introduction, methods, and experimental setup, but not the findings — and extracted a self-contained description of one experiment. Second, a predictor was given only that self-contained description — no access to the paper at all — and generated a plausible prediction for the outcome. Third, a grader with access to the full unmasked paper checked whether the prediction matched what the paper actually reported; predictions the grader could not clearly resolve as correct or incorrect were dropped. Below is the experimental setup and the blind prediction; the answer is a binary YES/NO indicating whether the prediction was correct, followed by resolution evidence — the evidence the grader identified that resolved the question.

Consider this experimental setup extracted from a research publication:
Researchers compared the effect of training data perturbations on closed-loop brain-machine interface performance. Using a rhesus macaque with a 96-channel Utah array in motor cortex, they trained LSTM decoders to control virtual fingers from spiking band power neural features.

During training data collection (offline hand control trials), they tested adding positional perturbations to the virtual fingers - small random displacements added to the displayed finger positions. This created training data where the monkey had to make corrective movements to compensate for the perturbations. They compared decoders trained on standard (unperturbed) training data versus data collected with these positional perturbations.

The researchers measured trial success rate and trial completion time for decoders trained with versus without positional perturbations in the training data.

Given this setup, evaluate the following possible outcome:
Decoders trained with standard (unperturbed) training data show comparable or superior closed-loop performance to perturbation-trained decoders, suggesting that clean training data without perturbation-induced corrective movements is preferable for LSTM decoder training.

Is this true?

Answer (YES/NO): NO